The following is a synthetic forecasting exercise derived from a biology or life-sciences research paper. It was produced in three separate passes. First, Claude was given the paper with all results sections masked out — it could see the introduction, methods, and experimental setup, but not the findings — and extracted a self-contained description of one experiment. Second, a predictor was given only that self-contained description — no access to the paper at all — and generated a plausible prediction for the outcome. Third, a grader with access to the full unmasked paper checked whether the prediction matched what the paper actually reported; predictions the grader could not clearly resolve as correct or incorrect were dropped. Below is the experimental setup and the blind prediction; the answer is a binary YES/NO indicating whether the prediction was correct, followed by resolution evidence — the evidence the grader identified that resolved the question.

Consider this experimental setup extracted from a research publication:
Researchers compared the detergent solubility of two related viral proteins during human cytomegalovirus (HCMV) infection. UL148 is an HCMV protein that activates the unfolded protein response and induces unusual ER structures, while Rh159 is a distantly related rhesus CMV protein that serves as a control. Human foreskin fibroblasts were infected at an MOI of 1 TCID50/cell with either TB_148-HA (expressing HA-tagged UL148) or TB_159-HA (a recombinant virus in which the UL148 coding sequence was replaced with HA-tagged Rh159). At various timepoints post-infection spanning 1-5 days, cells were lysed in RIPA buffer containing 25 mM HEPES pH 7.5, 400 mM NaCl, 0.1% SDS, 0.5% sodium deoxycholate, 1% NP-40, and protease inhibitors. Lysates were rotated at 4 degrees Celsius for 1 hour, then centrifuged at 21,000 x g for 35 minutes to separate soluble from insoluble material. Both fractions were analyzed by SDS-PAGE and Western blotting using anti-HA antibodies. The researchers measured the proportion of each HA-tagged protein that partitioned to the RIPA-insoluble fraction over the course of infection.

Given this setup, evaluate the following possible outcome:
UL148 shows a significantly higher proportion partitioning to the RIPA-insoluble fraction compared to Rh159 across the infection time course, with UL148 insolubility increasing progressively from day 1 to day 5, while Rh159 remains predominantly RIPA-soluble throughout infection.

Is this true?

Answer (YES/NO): YES